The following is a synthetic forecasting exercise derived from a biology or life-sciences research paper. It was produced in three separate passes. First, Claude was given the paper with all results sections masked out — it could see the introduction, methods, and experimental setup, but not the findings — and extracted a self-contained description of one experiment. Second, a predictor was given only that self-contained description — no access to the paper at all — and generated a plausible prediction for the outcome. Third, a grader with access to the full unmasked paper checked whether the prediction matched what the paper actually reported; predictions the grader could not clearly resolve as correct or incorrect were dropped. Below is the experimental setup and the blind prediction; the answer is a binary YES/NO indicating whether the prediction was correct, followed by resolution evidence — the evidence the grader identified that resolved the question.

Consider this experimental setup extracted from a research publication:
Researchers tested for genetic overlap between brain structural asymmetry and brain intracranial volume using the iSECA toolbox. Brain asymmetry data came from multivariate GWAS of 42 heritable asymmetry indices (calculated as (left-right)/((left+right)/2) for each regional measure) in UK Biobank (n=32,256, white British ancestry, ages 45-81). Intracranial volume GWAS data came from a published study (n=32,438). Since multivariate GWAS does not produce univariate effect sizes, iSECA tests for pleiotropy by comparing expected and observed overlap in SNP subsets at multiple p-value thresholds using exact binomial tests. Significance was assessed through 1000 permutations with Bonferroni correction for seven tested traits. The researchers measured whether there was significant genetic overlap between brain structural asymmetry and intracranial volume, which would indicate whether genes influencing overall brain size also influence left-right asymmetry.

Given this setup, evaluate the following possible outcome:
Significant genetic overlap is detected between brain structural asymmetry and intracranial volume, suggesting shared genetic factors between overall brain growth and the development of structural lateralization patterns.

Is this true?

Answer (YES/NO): NO